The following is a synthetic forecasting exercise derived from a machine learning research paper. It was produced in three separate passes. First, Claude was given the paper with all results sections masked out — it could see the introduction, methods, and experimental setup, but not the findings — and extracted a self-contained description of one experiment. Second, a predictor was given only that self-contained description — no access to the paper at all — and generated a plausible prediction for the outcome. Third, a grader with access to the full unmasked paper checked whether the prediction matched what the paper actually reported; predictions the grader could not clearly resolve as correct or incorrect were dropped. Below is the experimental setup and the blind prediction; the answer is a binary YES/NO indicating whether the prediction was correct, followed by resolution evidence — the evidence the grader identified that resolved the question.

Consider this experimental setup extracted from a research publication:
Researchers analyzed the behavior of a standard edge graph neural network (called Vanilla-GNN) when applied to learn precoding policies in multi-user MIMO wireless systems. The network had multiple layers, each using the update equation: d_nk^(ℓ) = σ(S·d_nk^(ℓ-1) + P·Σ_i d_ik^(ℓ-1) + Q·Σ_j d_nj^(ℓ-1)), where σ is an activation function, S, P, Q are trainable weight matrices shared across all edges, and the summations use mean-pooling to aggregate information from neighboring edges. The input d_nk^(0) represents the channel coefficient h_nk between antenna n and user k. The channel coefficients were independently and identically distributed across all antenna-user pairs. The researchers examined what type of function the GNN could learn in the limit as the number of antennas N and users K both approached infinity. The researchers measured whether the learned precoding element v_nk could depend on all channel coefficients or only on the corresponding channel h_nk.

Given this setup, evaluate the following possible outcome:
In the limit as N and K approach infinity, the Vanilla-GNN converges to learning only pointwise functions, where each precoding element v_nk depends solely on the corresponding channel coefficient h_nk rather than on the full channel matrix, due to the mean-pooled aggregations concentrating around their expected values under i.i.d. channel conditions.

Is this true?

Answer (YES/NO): YES